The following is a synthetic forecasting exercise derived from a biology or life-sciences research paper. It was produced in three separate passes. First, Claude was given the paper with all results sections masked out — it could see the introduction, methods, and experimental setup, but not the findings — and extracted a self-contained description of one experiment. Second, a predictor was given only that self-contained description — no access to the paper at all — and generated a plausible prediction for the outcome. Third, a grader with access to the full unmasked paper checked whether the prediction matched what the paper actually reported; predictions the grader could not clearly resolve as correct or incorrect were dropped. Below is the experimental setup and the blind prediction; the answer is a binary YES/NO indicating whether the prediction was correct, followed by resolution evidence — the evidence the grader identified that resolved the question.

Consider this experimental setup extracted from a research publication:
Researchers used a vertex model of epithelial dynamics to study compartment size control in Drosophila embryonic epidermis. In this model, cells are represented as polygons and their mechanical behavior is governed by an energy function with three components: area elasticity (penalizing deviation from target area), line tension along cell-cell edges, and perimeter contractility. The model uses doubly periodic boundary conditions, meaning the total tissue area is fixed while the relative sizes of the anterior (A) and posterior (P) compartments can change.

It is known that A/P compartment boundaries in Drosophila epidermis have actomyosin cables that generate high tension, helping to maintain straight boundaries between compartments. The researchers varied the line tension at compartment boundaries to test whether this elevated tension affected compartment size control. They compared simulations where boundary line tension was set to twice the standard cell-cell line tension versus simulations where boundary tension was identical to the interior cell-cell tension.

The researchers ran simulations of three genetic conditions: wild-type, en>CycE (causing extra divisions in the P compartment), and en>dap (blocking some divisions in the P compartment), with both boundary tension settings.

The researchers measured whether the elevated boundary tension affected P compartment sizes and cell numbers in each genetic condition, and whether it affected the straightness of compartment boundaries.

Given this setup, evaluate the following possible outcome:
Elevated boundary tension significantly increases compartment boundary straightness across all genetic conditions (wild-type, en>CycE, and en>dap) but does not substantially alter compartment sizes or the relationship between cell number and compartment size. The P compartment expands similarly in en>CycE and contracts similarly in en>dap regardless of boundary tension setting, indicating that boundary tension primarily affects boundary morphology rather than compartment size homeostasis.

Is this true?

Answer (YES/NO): YES